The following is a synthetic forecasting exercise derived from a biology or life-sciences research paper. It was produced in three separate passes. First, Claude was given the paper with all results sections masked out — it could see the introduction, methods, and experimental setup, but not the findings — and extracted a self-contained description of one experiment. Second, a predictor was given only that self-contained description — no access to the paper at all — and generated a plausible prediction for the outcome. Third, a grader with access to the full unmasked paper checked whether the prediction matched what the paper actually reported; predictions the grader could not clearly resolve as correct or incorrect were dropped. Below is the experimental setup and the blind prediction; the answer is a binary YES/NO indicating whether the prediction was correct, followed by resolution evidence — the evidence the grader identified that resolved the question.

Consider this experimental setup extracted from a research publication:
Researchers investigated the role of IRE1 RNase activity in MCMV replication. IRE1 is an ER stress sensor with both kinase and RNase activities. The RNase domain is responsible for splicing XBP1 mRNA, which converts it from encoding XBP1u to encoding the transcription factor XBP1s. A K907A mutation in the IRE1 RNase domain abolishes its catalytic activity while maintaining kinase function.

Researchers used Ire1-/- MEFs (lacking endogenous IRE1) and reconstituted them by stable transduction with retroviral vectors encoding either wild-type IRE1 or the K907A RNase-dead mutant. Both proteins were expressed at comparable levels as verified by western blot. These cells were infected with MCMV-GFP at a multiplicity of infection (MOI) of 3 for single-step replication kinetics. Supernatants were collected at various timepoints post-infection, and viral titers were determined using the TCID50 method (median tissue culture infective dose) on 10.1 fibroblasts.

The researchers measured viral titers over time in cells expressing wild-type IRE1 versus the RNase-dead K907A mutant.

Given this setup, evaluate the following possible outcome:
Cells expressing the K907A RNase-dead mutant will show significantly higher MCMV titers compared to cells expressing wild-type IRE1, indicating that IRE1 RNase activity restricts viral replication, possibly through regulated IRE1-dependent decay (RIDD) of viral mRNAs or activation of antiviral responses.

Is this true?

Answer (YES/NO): NO